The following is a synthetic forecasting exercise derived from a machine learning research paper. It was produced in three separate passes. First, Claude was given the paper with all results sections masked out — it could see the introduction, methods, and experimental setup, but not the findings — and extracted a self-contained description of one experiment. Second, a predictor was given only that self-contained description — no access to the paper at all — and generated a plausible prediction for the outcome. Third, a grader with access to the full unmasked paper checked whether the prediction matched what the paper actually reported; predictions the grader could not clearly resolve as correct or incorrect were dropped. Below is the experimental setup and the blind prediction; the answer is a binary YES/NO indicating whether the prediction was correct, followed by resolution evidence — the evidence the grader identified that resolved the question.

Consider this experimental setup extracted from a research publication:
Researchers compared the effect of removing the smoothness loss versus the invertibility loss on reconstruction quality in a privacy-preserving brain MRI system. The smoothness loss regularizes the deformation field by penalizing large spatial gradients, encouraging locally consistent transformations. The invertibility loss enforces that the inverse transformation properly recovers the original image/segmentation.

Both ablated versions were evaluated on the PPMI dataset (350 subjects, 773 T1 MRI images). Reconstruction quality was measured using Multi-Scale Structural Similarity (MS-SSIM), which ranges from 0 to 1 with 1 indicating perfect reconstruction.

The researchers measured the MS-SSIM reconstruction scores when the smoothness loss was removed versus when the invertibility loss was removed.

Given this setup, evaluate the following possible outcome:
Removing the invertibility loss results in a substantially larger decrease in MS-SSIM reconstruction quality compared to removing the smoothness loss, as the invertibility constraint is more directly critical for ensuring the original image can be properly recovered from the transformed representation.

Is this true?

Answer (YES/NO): YES